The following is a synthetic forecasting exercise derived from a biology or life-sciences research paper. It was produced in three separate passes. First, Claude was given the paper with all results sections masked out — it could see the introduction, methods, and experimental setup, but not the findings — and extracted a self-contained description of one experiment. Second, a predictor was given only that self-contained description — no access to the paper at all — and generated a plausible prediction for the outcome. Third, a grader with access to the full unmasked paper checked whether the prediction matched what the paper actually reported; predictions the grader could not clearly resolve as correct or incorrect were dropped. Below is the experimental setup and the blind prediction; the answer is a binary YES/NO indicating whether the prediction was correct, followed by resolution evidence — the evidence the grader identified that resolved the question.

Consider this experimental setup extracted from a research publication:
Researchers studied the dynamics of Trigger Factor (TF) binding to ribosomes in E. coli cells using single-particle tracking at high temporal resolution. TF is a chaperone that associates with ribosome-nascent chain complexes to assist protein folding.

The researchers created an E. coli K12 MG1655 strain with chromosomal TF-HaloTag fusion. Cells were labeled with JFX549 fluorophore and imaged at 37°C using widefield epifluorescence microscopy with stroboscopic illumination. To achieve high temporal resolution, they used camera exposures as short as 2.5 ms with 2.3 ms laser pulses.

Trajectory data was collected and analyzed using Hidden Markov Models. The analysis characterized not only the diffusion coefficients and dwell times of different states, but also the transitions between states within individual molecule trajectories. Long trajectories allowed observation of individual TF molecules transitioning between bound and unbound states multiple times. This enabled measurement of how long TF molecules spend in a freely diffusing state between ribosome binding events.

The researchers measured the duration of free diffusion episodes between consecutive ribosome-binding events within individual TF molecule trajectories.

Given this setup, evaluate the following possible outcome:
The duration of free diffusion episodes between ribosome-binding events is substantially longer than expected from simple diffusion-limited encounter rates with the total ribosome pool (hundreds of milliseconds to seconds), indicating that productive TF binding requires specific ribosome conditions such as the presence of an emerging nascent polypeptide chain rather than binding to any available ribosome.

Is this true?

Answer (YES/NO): NO